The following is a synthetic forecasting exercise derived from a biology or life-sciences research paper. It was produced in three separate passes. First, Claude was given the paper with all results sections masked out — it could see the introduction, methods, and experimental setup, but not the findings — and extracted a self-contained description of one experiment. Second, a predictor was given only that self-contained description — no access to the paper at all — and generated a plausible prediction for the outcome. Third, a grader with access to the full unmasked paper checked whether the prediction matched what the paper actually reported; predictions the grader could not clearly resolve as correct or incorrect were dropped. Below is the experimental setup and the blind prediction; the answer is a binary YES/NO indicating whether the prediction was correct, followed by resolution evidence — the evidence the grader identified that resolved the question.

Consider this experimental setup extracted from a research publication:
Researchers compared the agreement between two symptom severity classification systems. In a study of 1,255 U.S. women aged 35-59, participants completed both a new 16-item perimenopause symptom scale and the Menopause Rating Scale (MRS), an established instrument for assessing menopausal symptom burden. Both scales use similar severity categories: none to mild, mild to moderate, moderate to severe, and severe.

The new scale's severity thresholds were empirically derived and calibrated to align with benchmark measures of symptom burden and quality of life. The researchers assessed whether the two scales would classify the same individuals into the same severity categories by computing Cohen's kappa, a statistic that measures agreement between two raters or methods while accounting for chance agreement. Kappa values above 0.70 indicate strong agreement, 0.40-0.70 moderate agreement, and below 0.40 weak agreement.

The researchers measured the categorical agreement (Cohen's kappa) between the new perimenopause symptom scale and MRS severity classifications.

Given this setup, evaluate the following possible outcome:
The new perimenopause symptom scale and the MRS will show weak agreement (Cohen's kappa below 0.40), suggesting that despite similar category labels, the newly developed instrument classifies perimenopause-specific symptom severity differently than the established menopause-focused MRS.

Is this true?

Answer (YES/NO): NO